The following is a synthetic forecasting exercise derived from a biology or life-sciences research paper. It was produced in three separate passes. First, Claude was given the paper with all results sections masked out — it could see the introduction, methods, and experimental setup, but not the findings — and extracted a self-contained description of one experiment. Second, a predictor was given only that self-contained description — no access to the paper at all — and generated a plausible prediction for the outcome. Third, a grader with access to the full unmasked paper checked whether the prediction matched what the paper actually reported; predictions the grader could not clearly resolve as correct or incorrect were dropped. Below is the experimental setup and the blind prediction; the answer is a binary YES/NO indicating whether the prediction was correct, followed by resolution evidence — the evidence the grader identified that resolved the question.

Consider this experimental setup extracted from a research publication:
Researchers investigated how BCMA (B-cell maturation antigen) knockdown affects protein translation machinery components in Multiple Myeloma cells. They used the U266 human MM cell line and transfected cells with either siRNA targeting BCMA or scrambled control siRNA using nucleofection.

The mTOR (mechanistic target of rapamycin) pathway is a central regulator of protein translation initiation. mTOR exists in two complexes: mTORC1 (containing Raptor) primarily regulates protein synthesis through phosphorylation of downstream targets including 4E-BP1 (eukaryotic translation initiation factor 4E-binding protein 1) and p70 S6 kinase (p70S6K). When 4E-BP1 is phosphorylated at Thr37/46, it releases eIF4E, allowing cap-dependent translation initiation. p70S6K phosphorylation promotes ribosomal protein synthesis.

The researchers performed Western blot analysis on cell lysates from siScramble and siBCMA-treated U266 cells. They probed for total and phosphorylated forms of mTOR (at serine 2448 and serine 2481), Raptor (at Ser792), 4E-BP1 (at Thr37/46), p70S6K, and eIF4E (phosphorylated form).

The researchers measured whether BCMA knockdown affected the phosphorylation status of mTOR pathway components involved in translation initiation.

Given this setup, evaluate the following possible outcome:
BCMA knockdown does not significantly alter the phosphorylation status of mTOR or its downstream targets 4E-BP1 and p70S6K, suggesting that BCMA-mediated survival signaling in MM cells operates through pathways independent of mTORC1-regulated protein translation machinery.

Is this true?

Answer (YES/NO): NO